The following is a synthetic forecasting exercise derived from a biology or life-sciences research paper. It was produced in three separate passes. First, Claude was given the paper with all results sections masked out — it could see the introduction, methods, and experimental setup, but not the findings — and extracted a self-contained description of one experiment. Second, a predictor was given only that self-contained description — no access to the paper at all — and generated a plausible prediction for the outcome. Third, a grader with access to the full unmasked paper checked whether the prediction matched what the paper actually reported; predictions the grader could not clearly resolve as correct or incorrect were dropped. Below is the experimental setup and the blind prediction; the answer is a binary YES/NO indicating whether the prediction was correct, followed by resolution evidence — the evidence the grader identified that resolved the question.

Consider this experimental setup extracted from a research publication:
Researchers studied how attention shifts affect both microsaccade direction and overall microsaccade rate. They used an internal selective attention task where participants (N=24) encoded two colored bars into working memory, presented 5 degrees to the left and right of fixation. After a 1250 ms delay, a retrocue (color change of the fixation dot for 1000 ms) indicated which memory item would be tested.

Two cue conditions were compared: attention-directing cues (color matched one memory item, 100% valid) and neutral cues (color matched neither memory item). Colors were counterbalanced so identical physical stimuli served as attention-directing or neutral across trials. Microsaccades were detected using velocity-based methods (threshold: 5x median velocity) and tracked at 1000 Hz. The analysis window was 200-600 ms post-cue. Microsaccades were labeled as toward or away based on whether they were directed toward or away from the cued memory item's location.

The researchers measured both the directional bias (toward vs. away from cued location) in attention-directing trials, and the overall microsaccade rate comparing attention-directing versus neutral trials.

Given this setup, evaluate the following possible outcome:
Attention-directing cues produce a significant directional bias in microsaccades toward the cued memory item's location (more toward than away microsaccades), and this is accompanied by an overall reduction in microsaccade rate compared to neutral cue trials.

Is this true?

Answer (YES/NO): NO